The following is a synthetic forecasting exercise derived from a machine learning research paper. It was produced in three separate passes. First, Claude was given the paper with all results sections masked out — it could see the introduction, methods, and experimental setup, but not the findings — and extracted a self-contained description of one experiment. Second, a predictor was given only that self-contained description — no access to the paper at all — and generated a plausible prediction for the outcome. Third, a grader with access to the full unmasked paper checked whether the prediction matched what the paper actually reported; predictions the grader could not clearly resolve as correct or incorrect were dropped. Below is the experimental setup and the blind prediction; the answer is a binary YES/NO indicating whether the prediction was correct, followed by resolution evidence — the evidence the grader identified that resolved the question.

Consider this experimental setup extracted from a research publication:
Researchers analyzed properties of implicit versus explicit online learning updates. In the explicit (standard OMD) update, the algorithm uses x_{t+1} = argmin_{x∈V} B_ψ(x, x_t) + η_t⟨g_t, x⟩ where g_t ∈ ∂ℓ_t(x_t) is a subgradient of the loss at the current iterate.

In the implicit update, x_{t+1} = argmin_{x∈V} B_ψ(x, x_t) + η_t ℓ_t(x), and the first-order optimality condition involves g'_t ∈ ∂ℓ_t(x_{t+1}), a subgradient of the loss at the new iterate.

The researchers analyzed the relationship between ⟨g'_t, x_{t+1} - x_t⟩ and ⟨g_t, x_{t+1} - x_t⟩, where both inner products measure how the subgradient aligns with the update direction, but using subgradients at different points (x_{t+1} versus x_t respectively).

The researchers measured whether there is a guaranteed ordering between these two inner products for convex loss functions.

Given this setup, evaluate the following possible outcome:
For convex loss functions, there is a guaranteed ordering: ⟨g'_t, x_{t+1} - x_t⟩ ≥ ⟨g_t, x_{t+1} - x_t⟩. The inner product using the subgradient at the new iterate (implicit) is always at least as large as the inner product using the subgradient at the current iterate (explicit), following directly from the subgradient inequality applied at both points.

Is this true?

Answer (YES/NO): YES